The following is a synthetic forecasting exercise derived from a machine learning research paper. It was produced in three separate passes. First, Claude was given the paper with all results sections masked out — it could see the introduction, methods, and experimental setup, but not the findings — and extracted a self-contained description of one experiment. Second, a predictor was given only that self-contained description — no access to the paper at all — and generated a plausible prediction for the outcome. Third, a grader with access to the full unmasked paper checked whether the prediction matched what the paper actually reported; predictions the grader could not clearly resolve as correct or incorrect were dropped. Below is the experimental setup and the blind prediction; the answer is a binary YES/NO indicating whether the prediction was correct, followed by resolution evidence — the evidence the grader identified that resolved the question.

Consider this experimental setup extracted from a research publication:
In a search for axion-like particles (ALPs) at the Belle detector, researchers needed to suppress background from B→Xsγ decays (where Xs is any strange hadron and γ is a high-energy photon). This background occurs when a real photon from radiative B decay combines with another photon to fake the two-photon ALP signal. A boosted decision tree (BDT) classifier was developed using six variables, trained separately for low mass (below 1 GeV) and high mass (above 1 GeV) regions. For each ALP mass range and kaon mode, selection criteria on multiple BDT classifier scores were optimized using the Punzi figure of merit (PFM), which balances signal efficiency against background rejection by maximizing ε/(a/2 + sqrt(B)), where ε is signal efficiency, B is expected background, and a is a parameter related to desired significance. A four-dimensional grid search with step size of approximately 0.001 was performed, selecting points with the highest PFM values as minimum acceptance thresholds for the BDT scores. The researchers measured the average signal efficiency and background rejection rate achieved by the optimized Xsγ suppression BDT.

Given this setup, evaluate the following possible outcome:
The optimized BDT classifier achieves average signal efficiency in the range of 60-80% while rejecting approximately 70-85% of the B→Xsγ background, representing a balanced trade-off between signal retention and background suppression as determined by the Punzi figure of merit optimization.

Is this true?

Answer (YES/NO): NO